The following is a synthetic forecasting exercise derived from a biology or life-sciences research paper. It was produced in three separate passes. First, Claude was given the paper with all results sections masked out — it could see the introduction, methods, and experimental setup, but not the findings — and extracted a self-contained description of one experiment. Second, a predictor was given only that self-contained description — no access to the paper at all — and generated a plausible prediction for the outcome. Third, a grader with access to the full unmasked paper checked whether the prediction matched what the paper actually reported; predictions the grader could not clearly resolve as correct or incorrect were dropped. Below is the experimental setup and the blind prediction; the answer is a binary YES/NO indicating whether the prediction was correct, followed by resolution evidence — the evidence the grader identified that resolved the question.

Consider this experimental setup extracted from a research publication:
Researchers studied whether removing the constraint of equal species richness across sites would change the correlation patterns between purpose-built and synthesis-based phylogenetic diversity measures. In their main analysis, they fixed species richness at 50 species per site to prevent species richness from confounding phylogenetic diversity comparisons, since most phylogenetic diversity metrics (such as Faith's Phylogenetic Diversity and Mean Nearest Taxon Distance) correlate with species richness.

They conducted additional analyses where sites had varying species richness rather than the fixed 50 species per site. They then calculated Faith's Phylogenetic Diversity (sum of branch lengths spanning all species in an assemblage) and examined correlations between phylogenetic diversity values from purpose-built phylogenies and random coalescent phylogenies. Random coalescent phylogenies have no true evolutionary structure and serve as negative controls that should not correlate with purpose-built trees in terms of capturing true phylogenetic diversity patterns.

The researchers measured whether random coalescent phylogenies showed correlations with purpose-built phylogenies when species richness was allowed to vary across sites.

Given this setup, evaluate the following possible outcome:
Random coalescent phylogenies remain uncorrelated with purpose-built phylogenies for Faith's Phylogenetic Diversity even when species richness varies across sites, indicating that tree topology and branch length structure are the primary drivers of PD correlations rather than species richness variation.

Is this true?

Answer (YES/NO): NO